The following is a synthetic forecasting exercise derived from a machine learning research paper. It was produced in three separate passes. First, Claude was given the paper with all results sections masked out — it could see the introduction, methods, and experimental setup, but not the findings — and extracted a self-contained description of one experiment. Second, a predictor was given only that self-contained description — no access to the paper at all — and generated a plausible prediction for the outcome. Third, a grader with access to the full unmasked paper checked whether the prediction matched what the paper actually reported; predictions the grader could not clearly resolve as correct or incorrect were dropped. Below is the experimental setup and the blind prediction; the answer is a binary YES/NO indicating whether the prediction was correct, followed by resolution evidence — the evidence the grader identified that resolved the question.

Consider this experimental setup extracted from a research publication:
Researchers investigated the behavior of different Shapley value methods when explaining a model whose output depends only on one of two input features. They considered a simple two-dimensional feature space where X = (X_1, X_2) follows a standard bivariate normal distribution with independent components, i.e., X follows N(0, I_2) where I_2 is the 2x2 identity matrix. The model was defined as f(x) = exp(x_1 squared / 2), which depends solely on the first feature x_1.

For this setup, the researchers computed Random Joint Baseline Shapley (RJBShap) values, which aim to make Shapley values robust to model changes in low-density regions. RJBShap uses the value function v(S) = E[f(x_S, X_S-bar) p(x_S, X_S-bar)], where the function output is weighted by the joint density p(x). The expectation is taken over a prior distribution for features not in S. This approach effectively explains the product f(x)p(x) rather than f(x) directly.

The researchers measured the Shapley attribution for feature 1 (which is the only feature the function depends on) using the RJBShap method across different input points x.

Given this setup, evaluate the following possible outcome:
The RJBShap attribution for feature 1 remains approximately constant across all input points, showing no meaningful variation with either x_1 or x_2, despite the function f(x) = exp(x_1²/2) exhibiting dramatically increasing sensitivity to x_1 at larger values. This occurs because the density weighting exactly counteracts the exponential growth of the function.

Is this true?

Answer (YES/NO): YES